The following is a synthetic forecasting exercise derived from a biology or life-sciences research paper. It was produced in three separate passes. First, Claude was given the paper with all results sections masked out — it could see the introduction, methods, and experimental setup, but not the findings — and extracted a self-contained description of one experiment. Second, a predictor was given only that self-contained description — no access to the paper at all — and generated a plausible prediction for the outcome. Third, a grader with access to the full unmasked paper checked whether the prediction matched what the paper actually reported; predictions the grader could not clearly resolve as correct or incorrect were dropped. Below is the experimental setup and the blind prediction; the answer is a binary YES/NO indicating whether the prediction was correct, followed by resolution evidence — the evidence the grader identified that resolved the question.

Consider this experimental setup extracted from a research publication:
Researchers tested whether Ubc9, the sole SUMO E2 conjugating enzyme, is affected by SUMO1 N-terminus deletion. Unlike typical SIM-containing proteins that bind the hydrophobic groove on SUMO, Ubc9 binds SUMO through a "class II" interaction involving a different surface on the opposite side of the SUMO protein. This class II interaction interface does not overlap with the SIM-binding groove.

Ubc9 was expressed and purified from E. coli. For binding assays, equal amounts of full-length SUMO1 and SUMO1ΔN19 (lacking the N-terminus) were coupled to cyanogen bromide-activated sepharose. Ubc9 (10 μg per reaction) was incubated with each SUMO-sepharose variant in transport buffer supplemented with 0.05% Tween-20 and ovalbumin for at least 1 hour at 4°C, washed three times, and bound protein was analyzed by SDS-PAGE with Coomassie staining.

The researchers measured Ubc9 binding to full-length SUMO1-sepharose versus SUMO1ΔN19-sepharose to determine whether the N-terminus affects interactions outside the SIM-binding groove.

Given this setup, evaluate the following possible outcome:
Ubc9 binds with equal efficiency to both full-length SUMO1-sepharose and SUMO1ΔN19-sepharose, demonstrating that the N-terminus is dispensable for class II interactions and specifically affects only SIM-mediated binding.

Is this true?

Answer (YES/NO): YES